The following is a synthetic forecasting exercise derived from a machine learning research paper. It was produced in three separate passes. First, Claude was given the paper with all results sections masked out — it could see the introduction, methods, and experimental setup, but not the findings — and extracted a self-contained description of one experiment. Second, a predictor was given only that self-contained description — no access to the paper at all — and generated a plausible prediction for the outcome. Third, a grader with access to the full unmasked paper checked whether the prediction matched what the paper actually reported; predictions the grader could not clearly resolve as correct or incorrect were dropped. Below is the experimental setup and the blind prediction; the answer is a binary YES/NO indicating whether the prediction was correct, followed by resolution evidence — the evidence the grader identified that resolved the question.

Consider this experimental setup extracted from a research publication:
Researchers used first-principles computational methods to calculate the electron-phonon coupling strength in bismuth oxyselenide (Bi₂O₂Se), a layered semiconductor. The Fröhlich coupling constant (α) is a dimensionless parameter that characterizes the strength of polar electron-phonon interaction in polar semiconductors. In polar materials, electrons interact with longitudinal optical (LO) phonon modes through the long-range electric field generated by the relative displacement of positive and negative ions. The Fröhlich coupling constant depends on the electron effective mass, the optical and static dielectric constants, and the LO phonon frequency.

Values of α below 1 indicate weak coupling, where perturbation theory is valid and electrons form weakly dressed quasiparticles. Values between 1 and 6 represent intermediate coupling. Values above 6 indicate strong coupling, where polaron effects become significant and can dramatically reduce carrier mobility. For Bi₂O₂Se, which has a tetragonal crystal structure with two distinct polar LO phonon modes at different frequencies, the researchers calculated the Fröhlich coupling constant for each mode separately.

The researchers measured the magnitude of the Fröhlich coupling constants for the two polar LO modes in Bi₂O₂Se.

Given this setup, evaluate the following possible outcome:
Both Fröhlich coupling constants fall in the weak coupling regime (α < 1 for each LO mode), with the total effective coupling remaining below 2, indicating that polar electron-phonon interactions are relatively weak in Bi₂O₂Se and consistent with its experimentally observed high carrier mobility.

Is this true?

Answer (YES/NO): YES